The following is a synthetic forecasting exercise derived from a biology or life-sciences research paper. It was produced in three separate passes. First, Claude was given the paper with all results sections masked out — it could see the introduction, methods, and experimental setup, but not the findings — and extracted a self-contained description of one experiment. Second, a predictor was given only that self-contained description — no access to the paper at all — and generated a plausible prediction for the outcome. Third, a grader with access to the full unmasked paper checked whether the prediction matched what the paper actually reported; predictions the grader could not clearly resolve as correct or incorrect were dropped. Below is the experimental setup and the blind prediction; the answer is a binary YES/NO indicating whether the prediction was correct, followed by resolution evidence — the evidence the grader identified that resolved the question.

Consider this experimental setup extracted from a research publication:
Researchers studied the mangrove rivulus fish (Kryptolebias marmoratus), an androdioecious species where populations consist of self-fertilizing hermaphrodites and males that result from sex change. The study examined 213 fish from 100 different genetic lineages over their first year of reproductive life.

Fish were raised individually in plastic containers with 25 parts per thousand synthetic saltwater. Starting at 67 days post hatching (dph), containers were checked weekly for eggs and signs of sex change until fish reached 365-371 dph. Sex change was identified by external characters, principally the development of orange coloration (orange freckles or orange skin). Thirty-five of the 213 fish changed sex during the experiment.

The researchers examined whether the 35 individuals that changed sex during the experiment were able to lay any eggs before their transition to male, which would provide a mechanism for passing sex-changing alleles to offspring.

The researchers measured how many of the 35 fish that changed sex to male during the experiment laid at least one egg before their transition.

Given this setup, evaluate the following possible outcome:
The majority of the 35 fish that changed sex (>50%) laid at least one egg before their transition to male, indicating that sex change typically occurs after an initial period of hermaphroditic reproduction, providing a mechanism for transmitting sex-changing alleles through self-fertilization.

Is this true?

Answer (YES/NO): NO